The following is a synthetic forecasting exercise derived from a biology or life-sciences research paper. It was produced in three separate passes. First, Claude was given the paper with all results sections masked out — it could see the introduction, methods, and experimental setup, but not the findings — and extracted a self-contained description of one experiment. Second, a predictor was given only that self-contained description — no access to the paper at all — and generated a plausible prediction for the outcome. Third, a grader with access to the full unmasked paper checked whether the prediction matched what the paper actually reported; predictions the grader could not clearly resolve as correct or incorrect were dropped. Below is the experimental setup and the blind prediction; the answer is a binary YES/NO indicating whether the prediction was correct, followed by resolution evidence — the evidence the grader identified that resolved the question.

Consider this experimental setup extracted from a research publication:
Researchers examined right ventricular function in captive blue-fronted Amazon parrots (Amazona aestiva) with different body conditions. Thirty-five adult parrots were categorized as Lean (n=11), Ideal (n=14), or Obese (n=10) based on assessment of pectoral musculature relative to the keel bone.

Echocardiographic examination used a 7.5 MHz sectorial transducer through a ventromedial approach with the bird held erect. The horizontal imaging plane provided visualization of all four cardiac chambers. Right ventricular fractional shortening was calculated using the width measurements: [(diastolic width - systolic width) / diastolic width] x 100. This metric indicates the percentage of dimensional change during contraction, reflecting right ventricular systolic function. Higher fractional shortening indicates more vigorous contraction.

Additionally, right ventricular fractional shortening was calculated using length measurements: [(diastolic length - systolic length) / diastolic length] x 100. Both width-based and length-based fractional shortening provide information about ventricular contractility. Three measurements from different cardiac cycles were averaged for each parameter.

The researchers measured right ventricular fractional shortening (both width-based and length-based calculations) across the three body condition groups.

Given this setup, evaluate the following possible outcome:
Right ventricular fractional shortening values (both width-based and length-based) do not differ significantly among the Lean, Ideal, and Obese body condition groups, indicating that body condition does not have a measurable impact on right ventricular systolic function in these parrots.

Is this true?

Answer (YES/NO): YES